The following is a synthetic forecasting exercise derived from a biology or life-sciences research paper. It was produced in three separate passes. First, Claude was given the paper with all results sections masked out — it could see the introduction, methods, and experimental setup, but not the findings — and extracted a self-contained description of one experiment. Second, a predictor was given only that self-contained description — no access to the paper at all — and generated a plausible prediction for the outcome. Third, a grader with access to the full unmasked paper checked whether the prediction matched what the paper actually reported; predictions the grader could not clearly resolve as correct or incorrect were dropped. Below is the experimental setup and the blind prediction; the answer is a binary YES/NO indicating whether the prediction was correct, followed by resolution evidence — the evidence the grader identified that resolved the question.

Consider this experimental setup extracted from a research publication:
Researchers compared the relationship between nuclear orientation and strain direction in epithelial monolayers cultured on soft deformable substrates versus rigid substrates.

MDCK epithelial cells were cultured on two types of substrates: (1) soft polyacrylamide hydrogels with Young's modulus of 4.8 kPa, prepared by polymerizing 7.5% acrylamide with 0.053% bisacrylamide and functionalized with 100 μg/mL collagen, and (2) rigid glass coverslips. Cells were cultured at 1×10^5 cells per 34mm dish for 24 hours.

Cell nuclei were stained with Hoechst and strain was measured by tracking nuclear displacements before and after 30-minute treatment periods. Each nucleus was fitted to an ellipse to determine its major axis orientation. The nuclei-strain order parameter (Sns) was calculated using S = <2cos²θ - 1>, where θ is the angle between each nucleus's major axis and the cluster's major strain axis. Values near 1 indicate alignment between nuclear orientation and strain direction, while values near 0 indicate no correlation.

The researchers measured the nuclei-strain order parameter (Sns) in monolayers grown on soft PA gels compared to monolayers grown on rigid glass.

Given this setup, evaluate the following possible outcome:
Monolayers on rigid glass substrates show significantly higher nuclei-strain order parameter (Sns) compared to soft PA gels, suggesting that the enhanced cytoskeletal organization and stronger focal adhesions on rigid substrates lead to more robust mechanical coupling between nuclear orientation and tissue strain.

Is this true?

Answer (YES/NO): NO